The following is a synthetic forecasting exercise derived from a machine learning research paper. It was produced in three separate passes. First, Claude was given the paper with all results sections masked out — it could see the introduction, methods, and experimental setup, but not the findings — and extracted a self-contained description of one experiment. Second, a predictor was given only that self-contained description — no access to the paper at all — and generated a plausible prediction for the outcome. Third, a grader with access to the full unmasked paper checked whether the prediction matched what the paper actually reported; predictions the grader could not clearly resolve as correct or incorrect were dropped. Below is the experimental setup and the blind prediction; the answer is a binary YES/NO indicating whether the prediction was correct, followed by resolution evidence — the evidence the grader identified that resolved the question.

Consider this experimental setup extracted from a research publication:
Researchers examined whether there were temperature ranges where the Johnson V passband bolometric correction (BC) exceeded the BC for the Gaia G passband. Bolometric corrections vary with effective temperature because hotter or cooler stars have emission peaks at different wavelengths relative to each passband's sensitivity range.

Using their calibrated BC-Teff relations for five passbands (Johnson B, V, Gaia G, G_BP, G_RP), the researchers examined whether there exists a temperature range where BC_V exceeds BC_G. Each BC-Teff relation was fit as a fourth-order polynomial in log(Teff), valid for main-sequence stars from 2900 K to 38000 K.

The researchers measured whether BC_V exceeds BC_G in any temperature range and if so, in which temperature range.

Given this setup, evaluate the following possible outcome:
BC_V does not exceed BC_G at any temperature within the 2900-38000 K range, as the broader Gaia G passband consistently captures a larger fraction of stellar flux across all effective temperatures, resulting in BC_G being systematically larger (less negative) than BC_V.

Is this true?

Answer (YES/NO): NO